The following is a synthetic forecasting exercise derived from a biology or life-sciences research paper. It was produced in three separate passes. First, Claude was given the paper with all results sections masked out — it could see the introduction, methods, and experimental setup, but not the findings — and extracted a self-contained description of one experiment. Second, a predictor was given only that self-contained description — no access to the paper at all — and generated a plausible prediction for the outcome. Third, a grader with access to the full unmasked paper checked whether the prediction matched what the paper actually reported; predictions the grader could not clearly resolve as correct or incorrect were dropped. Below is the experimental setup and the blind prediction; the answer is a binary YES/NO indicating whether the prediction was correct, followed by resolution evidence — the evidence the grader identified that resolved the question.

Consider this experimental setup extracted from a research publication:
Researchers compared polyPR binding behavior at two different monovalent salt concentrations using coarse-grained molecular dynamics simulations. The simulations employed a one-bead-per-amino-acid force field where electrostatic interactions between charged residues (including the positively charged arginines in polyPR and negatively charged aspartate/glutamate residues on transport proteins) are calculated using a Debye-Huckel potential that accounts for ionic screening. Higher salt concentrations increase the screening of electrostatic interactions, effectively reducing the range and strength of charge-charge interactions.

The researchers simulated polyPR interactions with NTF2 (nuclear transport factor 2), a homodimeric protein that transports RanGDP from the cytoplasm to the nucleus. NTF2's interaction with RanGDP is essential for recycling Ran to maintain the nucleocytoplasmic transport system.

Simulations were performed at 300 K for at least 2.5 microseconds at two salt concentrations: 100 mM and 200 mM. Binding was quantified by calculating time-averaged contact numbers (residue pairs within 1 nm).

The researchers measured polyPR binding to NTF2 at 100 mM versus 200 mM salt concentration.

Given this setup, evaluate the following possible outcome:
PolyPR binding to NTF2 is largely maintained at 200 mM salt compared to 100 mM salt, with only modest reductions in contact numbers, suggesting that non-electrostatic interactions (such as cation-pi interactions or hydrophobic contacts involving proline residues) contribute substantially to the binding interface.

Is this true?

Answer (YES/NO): NO